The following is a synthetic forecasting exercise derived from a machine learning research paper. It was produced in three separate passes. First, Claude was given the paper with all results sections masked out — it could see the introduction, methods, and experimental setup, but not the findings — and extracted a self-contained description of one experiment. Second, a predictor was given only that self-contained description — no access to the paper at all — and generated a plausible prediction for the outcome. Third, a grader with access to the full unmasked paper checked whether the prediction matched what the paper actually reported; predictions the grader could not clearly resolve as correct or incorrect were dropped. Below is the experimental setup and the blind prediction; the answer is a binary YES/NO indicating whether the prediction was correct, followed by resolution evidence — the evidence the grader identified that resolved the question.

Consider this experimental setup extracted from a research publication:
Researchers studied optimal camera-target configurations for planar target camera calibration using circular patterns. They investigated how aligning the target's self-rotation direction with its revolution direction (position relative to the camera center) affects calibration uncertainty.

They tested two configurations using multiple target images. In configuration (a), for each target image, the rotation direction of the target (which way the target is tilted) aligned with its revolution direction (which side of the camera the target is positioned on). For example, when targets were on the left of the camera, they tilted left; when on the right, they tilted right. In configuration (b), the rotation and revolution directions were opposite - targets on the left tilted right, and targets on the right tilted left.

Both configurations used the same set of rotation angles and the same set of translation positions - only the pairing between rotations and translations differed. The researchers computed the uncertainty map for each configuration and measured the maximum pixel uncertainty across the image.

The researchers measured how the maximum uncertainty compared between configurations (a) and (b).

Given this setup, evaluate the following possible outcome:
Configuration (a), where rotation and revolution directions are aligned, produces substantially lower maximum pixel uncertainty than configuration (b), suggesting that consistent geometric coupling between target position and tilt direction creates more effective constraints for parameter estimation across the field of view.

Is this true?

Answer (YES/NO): YES